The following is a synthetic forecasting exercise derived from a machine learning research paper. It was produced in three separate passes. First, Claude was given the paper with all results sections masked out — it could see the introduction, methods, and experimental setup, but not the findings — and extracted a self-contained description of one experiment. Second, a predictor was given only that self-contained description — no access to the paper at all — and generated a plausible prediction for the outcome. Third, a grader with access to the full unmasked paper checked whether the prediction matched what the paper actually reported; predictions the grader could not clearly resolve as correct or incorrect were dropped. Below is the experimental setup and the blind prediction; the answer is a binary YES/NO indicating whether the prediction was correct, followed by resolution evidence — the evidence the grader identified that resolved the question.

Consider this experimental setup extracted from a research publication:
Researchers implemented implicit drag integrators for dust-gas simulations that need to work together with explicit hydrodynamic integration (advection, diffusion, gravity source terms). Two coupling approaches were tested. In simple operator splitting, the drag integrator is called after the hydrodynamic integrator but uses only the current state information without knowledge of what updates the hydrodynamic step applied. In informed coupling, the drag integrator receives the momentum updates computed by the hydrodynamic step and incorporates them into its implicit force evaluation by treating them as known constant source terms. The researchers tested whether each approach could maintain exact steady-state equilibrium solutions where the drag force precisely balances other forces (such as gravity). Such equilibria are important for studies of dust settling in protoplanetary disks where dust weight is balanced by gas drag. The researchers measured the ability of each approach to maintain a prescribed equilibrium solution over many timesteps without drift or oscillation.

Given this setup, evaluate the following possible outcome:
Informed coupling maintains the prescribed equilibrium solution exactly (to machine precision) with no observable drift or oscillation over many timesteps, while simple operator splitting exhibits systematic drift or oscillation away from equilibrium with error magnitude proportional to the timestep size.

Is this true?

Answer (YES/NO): NO